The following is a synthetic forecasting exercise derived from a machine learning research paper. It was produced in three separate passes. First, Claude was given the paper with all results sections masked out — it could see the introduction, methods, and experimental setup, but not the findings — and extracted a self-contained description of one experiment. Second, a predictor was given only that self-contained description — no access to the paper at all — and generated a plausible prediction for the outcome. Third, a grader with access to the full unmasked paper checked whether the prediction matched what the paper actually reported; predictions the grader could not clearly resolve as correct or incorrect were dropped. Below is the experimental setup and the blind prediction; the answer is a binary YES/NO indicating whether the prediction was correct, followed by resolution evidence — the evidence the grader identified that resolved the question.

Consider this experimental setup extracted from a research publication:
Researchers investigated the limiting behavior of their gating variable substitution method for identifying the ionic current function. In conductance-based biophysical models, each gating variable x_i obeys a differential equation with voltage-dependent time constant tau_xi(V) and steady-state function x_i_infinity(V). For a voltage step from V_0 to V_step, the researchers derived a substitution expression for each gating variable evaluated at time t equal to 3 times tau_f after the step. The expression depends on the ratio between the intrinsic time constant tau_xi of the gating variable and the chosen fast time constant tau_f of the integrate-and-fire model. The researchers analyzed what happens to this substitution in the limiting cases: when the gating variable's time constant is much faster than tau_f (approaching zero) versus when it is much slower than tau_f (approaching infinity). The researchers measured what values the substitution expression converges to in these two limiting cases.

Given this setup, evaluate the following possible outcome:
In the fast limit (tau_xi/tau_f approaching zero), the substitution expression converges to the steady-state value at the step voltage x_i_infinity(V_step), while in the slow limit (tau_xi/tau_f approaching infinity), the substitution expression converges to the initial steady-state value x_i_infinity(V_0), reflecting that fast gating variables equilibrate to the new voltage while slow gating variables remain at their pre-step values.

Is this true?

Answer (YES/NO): YES